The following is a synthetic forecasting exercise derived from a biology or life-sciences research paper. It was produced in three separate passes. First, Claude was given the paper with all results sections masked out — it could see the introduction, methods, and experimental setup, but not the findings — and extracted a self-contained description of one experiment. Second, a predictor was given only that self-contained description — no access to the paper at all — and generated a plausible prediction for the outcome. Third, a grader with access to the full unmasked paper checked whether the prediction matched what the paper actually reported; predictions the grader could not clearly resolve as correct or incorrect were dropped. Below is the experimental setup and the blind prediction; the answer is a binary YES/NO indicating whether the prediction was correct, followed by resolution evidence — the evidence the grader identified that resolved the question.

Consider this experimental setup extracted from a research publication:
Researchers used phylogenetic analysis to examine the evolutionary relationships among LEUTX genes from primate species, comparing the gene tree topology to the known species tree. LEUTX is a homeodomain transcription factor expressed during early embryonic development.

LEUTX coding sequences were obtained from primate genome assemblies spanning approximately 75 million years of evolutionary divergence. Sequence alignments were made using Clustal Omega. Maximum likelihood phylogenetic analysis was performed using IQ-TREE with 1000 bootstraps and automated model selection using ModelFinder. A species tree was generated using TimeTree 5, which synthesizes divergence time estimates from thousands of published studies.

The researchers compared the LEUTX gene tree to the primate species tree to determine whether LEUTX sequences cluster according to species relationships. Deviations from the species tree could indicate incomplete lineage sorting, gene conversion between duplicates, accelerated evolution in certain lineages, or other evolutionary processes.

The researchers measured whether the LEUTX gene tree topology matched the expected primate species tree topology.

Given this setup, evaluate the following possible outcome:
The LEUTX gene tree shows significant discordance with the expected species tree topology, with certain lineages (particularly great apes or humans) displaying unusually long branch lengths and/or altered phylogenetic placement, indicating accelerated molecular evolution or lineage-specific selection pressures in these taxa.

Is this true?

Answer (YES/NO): NO